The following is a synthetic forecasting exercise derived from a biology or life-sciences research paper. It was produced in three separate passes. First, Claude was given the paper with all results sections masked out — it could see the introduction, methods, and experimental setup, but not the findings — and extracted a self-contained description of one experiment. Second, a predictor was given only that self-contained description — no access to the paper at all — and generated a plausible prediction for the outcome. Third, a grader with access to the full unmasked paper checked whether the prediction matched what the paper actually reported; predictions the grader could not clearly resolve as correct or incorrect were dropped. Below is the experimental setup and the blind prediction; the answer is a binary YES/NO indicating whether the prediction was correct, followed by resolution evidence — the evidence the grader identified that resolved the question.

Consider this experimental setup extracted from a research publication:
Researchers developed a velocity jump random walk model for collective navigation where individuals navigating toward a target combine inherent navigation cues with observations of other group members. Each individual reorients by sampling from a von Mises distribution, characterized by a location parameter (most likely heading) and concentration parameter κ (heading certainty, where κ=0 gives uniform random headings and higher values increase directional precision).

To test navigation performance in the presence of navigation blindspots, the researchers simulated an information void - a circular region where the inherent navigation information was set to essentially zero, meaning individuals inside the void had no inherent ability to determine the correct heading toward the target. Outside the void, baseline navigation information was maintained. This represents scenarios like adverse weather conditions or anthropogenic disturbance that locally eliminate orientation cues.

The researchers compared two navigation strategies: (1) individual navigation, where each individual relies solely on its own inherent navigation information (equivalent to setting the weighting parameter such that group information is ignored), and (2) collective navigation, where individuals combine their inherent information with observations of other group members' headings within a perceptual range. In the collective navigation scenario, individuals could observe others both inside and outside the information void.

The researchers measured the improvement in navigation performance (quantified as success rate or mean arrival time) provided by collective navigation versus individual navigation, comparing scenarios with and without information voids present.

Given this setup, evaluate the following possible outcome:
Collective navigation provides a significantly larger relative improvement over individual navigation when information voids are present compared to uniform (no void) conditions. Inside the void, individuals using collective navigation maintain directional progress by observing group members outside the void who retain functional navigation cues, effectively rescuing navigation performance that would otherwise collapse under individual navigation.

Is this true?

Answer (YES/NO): YES